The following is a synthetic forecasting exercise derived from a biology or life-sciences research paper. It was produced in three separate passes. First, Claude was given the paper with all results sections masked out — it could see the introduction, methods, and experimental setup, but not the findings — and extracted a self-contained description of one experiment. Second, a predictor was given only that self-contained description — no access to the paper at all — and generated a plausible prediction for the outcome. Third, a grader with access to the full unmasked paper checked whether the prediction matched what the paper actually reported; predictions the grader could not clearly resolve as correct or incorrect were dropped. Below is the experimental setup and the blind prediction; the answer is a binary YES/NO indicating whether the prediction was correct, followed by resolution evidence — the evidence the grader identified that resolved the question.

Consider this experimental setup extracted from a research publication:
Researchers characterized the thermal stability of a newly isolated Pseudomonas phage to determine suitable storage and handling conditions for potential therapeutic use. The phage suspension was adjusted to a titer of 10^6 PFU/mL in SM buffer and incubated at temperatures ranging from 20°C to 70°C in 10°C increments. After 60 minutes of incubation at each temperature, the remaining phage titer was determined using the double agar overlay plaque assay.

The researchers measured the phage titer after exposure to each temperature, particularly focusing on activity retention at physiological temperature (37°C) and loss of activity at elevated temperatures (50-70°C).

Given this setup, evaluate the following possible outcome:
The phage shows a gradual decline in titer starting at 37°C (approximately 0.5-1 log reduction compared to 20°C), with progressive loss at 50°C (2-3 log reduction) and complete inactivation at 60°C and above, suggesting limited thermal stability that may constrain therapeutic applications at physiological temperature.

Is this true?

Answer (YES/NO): NO